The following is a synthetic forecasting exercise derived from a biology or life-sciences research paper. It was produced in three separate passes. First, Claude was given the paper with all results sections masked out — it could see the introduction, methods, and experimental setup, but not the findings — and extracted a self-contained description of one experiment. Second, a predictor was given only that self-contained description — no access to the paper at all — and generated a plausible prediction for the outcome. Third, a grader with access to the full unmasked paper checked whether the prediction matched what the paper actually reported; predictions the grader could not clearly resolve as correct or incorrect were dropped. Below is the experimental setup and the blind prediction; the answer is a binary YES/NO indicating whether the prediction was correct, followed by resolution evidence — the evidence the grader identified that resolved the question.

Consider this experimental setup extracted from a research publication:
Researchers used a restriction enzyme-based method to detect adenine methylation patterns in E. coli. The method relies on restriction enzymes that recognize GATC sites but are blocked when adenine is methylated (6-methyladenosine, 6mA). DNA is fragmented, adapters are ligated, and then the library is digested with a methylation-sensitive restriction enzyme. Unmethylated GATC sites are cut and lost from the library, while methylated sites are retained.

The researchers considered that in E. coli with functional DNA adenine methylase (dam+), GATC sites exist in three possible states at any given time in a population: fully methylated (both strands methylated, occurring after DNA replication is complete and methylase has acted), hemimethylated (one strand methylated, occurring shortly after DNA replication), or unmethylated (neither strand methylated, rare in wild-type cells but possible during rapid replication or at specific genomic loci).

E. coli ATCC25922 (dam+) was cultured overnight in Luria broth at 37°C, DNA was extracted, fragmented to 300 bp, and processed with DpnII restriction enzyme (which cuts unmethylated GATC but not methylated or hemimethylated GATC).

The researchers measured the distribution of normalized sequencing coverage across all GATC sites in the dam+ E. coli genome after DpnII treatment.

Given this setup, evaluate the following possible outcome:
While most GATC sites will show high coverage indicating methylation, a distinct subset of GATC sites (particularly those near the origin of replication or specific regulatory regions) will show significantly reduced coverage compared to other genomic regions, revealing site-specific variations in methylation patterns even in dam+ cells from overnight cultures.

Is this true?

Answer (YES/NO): YES